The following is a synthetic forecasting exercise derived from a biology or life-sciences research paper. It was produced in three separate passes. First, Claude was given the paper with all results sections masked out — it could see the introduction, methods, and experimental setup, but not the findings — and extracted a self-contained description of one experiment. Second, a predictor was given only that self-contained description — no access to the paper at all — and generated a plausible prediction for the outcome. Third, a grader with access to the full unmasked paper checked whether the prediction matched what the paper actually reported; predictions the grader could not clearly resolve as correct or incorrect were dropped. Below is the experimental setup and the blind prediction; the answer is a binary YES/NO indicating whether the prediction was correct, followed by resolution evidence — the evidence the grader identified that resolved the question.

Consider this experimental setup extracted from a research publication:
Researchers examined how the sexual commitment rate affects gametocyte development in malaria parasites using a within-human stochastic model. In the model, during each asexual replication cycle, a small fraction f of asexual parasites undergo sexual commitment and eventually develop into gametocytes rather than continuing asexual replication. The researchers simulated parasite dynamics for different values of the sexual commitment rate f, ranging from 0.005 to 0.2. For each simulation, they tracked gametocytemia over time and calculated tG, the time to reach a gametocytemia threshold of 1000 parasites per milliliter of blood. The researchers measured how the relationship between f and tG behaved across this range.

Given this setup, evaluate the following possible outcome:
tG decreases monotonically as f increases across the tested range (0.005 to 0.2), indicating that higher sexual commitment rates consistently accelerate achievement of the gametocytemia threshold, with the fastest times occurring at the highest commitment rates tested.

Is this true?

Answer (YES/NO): NO